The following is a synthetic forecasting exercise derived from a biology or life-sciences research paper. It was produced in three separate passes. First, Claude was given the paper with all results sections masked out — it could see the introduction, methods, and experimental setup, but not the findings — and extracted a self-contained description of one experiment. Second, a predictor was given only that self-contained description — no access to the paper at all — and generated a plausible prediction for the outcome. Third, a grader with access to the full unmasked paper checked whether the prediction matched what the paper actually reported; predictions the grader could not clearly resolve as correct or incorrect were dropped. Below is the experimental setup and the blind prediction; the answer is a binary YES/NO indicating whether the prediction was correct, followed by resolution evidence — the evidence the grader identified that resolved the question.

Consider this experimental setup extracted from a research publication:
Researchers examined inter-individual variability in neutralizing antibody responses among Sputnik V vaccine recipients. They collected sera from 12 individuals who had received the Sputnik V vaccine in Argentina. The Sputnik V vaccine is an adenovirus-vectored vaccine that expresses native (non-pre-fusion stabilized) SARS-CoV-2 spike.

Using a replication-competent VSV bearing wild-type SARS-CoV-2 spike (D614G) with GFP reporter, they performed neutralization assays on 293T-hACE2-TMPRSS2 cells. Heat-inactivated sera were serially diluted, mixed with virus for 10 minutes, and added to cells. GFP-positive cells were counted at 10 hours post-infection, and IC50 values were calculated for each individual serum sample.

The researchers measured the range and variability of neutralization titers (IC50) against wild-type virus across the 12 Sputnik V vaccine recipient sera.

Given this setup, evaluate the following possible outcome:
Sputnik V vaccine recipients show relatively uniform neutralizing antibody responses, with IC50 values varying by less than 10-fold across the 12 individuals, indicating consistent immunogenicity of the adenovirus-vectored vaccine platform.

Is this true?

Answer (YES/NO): NO